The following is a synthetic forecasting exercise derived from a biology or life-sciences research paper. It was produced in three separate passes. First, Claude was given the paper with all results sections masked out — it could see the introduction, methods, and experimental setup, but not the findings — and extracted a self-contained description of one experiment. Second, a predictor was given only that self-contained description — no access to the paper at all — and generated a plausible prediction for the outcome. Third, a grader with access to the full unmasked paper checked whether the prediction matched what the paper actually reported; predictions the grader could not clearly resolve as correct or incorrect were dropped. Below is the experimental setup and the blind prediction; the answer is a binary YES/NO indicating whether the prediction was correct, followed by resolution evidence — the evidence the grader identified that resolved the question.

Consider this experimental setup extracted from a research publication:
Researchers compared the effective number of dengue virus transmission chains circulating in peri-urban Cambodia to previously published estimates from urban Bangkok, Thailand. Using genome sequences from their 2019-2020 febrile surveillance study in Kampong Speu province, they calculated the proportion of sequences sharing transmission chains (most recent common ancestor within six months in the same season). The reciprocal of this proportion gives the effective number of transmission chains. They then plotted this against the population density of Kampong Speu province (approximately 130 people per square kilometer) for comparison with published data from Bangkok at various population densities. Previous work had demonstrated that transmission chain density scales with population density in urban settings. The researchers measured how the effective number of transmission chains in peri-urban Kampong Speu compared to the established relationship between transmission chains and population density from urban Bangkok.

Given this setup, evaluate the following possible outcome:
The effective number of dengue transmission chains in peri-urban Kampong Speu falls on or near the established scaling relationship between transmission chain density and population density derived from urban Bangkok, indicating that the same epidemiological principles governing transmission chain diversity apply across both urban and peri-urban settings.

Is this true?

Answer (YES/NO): NO